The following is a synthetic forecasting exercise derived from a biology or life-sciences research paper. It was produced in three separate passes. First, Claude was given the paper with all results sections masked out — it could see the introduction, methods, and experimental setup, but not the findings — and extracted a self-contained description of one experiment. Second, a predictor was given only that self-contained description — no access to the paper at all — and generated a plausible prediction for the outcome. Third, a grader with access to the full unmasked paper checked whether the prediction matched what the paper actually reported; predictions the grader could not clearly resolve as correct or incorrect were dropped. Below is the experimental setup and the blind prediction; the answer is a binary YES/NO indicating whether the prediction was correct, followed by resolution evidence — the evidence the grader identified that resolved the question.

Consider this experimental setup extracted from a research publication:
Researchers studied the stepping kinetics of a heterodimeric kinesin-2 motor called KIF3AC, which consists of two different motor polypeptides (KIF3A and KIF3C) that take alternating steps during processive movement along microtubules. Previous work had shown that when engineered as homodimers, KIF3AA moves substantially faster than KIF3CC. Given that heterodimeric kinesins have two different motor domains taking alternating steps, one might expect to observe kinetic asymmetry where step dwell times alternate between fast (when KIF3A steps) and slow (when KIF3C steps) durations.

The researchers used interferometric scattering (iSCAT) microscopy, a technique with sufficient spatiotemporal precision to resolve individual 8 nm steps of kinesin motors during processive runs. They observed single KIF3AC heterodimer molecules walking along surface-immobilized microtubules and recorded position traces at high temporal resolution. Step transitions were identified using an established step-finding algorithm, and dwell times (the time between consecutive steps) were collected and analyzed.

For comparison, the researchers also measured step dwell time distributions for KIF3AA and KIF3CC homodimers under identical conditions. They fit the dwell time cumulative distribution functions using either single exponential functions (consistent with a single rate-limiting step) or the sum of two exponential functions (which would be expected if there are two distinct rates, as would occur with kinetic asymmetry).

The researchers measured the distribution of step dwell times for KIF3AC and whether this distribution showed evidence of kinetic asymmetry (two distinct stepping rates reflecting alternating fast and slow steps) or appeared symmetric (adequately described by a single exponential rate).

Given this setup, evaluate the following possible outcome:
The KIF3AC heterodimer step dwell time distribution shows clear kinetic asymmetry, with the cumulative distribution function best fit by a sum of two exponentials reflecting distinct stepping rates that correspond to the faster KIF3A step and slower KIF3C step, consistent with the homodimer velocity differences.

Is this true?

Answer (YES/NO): NO